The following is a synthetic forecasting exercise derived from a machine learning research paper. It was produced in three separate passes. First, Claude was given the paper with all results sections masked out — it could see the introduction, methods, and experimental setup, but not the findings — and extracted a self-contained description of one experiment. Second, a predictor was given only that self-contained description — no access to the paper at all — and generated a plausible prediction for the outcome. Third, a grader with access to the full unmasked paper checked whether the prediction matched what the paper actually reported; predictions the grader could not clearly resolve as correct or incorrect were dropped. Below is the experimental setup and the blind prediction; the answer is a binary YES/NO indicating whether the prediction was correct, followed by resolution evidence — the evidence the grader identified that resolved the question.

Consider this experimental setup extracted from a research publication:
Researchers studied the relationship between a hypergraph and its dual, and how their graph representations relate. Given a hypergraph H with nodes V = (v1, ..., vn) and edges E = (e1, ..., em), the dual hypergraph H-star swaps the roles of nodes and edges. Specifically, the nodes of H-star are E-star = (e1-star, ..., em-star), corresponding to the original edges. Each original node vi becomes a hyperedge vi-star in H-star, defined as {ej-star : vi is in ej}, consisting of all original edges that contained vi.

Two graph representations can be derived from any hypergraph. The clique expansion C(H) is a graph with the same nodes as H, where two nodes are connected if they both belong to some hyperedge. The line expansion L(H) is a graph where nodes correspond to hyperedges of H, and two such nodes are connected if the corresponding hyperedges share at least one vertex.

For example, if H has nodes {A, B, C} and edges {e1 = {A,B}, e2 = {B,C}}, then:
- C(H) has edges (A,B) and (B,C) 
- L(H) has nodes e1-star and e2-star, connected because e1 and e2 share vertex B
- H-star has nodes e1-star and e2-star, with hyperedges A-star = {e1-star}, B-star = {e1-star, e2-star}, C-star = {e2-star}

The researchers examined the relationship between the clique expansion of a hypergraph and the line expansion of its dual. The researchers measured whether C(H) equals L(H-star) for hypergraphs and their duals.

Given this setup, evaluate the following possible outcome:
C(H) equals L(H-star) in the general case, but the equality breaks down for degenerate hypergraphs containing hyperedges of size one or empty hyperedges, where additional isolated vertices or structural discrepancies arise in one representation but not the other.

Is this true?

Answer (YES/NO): NO